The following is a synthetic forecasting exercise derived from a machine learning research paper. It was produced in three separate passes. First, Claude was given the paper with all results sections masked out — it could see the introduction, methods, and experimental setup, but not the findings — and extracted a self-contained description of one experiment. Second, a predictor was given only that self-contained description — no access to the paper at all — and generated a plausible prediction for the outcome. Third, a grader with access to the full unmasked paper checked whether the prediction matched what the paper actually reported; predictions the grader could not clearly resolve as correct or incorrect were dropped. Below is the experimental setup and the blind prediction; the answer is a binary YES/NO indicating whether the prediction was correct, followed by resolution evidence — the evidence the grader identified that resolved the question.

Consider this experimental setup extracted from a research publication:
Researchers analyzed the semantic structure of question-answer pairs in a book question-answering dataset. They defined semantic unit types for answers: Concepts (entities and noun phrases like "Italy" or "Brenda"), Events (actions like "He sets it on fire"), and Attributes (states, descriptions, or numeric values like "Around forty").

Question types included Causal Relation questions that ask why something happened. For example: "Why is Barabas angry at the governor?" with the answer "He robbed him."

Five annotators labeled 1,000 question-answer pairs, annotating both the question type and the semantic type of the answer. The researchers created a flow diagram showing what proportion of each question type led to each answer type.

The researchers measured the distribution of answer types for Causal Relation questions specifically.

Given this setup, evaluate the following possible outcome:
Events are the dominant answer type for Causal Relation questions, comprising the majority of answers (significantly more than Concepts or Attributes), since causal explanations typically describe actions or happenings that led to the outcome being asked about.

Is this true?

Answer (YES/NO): YES